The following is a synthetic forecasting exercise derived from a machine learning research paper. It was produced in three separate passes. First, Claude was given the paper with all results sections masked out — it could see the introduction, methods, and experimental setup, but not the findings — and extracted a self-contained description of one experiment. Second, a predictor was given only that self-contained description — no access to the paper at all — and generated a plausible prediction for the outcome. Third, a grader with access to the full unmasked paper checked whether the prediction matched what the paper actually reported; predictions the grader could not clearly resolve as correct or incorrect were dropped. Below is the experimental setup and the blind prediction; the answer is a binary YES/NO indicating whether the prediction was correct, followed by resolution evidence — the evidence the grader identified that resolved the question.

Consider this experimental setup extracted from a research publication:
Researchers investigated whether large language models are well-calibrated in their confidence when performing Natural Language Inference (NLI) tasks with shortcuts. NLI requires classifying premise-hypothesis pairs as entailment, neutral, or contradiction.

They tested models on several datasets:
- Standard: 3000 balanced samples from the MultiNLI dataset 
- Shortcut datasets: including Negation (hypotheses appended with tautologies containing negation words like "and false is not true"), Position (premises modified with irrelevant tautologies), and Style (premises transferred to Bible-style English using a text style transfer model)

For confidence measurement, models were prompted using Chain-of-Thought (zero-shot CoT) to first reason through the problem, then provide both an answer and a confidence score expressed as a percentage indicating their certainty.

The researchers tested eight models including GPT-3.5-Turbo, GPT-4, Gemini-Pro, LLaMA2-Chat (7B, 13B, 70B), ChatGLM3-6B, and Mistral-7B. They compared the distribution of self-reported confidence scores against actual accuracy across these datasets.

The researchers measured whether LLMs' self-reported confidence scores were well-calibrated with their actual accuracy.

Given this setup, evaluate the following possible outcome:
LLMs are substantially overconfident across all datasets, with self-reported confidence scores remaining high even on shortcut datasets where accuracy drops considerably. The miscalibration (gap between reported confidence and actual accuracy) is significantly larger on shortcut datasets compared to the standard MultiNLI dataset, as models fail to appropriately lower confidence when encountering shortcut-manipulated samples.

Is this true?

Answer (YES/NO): YES